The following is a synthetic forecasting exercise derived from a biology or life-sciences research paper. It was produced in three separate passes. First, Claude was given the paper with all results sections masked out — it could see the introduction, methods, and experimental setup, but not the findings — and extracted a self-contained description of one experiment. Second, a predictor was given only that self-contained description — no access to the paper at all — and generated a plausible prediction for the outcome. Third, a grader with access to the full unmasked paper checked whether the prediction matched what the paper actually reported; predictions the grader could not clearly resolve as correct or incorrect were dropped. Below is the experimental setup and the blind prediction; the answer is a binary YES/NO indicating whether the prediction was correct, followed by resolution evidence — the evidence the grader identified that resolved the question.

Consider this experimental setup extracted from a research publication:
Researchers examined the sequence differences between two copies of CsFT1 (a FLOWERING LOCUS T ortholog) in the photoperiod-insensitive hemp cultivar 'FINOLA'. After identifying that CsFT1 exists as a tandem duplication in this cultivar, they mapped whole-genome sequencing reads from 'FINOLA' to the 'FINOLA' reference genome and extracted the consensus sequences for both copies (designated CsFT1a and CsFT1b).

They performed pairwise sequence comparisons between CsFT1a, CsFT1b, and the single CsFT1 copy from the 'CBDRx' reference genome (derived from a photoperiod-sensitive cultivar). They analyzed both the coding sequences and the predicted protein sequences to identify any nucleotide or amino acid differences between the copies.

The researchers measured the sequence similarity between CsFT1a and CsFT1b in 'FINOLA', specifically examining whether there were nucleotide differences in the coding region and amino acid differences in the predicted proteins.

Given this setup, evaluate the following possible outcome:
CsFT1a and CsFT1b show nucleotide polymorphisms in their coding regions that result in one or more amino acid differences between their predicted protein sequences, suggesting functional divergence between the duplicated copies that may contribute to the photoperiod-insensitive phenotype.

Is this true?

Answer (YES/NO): YES